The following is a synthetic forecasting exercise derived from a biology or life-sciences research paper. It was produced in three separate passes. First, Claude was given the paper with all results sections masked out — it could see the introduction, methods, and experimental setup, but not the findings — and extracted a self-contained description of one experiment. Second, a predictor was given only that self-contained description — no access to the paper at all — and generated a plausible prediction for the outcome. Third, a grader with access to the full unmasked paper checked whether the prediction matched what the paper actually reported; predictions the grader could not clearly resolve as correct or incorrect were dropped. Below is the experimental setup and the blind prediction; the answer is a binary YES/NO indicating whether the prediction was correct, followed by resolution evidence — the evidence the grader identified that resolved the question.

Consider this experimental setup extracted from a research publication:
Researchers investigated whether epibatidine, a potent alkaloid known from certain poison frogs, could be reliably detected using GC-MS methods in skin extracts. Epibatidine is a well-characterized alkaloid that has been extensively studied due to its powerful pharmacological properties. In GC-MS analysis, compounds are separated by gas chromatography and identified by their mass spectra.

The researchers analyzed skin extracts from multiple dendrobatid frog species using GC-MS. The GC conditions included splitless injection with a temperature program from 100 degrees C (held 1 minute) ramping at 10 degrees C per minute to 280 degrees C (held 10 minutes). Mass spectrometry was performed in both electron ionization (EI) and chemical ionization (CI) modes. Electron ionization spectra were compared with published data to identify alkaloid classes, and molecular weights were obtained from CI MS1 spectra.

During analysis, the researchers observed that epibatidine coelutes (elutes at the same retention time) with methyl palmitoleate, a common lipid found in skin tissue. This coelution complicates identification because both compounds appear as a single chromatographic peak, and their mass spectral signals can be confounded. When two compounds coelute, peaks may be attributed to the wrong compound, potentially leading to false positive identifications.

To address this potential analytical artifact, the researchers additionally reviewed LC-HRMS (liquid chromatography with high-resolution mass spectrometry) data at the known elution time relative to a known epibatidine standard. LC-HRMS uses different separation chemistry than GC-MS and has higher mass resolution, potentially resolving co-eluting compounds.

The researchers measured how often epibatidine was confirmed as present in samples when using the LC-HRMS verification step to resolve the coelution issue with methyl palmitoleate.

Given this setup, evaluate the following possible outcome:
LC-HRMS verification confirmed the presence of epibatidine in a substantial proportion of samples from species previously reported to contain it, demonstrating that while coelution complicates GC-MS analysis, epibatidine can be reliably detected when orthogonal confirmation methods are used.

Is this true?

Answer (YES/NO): NO